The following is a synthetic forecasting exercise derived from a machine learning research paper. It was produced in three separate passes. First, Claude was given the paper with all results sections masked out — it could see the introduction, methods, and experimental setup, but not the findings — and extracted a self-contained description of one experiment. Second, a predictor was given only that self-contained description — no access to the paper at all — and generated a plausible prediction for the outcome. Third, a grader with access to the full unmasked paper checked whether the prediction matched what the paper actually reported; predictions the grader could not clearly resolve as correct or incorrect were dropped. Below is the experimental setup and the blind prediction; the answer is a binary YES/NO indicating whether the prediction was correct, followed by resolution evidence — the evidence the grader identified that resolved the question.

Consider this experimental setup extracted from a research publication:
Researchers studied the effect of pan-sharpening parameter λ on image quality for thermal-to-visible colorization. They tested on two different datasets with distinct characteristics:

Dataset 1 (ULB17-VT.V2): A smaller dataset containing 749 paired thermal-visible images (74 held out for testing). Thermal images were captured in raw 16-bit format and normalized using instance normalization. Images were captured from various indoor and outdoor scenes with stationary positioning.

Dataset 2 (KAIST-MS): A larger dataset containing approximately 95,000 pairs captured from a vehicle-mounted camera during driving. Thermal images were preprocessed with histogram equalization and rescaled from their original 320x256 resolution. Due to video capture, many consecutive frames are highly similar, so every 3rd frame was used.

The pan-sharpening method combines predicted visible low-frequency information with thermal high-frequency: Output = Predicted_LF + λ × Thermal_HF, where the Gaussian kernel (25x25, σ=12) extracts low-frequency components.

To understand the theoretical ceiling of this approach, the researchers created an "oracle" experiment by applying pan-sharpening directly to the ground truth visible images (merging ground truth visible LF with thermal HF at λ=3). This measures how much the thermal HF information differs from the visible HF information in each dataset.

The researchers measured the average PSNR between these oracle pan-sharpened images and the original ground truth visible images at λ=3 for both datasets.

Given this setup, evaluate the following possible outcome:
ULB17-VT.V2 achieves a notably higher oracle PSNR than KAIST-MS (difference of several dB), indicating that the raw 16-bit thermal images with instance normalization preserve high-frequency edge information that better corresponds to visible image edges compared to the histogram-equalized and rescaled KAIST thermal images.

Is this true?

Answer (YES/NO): NO